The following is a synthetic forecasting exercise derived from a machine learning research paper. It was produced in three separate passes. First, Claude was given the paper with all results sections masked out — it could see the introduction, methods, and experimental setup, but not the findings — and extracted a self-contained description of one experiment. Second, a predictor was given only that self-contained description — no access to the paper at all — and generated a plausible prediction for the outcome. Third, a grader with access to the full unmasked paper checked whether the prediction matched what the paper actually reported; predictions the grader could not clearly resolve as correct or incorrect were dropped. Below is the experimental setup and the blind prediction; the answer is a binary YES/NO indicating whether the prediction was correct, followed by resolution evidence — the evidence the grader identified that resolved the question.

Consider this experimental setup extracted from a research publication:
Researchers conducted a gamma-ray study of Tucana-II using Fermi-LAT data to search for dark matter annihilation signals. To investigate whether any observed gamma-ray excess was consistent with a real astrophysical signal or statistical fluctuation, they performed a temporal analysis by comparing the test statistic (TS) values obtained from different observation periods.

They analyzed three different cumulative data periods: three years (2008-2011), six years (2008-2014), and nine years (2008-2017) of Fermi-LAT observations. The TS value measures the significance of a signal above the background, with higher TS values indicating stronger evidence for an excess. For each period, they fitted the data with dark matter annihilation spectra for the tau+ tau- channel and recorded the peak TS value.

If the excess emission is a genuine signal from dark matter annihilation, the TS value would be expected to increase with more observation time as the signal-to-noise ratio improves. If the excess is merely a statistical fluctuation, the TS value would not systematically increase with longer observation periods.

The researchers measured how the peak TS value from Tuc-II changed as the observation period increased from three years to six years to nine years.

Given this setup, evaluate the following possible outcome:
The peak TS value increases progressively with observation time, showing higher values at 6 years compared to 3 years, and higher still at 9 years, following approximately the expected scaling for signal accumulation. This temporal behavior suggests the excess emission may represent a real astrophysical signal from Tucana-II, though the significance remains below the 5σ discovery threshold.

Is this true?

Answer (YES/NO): YES